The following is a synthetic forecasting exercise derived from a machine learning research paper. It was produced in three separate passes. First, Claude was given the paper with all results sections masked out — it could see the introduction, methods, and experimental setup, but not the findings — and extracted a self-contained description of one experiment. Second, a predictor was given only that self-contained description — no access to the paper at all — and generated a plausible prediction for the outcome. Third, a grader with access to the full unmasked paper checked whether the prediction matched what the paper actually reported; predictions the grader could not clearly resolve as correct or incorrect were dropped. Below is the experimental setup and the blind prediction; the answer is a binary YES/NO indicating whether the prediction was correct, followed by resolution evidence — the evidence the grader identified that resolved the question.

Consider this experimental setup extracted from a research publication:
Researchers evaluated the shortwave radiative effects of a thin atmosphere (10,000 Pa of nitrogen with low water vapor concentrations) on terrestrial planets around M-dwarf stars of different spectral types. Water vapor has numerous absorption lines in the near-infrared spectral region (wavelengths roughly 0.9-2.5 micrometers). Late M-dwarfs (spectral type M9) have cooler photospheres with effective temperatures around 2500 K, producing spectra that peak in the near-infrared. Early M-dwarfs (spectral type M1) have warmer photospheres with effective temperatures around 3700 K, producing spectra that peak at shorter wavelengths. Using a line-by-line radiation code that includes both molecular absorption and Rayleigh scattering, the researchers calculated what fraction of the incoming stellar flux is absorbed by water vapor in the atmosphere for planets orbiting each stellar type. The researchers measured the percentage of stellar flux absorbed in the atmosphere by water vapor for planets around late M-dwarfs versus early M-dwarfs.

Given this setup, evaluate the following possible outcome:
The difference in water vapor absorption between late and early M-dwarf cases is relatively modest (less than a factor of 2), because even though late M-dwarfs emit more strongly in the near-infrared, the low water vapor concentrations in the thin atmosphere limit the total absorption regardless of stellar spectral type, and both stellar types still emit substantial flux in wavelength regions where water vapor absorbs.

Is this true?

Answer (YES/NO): YES